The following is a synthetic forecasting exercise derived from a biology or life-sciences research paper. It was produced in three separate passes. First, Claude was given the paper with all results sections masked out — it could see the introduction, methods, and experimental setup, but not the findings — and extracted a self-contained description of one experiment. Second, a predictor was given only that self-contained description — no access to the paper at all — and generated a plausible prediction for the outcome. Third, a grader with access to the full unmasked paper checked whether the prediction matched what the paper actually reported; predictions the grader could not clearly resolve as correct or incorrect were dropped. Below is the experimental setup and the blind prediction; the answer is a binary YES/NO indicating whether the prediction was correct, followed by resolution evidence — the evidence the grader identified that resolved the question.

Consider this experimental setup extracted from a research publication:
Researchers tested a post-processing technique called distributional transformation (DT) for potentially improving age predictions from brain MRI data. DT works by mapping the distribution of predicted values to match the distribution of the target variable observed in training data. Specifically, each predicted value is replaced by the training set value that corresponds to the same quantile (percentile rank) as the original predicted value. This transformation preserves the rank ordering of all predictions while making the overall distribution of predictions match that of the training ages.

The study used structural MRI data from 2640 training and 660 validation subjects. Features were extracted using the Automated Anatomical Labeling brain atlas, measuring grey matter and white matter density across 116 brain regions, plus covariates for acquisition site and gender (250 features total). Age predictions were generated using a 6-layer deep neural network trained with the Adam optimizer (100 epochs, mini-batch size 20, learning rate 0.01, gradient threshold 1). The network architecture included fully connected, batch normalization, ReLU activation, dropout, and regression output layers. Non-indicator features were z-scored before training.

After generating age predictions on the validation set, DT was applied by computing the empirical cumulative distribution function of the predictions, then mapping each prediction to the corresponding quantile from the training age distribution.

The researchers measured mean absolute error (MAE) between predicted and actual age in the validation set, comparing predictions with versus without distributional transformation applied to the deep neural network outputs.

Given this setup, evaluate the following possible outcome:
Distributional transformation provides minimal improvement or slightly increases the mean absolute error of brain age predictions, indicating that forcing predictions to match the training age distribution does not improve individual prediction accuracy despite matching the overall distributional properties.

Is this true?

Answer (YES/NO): YES